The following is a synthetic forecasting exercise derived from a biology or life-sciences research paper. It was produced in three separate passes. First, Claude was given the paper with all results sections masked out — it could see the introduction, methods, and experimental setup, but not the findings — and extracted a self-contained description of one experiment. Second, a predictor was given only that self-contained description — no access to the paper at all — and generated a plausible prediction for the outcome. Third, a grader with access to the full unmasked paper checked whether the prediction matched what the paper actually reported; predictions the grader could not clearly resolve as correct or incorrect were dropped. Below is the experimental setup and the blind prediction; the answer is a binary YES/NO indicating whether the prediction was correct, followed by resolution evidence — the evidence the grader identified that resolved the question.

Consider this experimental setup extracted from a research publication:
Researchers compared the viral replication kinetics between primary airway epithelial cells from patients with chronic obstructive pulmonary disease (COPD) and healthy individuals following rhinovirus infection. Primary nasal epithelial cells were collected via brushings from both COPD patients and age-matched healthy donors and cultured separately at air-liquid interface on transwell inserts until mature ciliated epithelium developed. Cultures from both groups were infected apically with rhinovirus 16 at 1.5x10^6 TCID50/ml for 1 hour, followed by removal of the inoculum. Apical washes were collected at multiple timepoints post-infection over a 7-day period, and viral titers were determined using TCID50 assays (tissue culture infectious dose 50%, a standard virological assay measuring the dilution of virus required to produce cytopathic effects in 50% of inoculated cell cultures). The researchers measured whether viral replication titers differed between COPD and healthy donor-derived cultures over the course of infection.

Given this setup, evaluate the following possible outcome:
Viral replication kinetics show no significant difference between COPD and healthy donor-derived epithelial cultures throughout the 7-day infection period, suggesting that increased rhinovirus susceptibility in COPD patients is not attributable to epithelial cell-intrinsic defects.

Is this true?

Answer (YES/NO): YES